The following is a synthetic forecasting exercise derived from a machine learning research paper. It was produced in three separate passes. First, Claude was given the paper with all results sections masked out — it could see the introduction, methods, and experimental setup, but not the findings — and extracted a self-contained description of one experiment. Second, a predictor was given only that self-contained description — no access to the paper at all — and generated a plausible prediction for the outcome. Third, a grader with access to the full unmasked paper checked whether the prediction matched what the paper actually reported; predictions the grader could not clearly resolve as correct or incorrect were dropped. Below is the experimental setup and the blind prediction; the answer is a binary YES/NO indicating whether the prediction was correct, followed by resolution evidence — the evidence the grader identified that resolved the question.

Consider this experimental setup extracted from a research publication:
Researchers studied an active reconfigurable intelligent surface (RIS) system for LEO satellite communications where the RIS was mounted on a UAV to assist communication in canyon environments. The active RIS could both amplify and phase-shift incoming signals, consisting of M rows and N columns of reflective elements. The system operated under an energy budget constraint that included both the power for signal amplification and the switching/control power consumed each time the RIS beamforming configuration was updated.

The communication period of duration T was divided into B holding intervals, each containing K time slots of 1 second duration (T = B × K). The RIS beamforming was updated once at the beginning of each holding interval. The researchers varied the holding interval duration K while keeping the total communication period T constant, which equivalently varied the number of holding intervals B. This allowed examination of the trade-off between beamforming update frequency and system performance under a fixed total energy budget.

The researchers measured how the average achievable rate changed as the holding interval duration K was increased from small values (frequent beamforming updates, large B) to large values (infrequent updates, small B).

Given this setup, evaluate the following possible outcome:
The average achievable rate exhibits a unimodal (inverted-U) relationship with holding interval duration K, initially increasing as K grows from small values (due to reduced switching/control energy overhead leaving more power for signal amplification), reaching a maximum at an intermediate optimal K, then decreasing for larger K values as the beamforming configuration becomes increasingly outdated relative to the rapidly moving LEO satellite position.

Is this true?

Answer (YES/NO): NO